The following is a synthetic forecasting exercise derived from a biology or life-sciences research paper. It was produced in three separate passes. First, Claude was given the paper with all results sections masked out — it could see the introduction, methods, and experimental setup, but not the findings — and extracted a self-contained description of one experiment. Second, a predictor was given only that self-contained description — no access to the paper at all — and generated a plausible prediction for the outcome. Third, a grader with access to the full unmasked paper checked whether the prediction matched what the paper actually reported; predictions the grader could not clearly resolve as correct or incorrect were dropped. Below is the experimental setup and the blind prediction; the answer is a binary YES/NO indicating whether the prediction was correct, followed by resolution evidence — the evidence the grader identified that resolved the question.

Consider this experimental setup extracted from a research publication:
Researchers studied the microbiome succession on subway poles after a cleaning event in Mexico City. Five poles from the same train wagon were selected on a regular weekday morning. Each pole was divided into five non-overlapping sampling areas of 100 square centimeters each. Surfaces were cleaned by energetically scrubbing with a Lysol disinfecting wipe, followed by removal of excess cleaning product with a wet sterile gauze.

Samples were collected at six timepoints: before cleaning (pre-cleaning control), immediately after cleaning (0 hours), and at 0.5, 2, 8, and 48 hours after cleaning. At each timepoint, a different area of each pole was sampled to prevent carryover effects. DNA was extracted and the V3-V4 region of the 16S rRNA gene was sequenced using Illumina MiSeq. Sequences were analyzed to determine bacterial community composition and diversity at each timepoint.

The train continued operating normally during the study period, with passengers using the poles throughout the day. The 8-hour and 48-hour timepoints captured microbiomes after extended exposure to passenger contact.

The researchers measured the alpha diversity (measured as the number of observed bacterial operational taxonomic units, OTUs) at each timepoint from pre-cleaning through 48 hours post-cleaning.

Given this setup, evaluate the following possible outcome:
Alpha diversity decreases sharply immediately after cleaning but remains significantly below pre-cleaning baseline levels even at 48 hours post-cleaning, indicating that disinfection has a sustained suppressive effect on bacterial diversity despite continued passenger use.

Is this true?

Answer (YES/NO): NO